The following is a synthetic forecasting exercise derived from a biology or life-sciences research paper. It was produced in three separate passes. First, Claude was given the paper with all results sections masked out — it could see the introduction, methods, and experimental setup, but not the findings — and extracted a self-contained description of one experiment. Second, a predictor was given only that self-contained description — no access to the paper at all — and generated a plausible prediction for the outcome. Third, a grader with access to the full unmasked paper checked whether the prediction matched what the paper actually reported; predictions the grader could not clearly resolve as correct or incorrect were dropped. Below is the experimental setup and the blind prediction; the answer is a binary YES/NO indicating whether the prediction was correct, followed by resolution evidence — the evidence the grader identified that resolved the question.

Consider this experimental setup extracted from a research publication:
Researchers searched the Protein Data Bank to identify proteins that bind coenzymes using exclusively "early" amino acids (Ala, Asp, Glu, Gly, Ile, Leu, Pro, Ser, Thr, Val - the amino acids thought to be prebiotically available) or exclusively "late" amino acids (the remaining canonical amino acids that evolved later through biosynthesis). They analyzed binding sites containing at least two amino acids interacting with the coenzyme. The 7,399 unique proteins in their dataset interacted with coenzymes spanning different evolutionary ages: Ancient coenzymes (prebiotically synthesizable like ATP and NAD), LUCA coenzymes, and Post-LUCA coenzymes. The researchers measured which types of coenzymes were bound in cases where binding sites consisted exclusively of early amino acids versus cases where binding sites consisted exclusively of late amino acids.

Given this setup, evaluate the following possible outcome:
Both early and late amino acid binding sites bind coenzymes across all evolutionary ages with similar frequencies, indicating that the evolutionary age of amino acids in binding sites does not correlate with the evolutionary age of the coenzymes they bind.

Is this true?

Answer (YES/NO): NO